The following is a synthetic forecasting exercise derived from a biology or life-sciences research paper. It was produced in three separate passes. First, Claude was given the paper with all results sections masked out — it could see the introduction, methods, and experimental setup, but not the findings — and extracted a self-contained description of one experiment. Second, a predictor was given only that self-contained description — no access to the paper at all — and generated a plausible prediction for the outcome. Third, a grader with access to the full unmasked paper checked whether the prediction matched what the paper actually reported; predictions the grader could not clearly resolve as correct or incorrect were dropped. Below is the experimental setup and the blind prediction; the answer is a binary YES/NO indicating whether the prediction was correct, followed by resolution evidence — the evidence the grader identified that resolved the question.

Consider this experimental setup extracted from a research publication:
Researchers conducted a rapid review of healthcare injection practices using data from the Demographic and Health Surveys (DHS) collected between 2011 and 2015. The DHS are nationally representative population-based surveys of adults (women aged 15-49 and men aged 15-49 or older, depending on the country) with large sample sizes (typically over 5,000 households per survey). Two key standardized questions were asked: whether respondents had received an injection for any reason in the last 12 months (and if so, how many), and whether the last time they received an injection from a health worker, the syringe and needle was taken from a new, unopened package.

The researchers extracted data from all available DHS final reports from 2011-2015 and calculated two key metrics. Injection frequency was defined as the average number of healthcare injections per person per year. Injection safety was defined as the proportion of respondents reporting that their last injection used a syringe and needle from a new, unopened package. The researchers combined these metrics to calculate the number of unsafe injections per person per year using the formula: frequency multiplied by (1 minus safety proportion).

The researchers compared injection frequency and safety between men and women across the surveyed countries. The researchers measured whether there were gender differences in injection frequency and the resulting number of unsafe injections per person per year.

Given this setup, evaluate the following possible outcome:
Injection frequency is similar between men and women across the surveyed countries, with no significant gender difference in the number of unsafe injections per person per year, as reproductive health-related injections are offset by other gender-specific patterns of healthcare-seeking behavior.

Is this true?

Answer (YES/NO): NO